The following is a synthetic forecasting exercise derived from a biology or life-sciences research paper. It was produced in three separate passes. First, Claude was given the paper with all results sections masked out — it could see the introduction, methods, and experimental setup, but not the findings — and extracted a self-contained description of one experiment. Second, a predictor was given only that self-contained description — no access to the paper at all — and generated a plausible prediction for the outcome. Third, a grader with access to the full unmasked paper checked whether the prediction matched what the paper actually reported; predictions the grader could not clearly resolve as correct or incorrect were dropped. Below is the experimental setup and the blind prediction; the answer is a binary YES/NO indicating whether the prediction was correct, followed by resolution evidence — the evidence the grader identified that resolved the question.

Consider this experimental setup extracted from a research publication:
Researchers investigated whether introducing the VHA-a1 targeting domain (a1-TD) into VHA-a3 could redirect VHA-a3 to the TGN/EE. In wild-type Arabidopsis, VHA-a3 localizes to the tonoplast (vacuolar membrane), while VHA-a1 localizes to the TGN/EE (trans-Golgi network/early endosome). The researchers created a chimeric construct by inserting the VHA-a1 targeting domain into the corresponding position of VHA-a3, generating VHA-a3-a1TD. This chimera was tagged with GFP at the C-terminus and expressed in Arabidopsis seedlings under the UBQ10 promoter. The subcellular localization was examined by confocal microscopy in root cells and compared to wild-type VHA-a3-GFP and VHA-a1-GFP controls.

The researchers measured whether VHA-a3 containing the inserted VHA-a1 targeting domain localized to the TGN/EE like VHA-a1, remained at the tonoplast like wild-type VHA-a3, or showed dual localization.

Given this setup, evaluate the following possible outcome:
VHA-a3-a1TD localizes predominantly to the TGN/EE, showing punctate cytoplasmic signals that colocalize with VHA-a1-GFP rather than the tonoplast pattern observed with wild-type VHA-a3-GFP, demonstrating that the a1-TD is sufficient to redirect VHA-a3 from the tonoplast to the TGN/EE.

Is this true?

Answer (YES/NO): NO